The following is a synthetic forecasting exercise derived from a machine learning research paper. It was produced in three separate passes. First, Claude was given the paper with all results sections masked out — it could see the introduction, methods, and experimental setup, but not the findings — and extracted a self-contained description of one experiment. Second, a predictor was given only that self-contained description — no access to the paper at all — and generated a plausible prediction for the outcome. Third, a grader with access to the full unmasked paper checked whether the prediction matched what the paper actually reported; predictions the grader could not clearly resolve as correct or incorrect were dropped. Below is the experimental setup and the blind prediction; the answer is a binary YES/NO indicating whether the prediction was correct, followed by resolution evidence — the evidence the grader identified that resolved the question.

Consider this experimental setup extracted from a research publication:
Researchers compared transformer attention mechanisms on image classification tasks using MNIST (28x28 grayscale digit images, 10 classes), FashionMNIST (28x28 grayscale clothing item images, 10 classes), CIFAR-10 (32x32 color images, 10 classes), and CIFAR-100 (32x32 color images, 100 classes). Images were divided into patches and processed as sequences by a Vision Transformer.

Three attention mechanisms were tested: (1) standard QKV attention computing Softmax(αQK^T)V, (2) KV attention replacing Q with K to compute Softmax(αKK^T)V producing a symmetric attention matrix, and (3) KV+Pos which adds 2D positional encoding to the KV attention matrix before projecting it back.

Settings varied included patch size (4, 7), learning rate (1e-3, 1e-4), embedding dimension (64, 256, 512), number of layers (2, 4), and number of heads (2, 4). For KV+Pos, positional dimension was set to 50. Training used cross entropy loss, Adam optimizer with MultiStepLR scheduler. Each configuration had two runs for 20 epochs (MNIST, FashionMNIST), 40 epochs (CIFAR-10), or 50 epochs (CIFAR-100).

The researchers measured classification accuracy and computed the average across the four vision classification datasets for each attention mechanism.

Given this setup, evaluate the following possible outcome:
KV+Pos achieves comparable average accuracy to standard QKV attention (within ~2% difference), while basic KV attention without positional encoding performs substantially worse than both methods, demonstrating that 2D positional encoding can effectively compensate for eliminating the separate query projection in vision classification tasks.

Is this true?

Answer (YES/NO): NO